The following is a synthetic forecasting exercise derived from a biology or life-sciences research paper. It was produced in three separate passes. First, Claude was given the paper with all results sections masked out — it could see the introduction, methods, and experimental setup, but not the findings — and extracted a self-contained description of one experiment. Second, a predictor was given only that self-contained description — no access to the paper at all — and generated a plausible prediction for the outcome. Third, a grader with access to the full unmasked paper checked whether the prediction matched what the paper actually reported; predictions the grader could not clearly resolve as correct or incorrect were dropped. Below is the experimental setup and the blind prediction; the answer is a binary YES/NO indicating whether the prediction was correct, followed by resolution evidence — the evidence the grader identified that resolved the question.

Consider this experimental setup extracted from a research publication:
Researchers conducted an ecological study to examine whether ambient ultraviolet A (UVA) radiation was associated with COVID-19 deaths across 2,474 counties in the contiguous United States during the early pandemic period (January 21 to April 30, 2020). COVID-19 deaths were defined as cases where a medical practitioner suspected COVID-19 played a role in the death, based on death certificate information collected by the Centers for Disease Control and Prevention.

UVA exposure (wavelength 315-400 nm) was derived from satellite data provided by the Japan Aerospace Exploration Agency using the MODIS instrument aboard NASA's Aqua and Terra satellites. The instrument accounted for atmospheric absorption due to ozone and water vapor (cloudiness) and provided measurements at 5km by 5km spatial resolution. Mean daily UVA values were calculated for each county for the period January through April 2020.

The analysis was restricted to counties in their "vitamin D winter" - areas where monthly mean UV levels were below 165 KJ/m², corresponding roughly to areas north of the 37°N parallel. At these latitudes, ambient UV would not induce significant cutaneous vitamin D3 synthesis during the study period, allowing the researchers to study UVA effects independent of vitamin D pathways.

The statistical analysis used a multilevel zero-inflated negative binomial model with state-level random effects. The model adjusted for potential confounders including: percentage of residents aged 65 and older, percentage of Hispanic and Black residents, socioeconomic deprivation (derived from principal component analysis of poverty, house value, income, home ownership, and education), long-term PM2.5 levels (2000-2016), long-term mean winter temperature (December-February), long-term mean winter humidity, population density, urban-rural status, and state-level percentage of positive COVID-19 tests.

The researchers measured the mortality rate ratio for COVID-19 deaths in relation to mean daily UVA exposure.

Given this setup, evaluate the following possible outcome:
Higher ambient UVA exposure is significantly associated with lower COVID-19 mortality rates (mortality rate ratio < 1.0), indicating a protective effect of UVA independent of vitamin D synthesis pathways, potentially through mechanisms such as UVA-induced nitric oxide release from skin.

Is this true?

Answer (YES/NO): YES